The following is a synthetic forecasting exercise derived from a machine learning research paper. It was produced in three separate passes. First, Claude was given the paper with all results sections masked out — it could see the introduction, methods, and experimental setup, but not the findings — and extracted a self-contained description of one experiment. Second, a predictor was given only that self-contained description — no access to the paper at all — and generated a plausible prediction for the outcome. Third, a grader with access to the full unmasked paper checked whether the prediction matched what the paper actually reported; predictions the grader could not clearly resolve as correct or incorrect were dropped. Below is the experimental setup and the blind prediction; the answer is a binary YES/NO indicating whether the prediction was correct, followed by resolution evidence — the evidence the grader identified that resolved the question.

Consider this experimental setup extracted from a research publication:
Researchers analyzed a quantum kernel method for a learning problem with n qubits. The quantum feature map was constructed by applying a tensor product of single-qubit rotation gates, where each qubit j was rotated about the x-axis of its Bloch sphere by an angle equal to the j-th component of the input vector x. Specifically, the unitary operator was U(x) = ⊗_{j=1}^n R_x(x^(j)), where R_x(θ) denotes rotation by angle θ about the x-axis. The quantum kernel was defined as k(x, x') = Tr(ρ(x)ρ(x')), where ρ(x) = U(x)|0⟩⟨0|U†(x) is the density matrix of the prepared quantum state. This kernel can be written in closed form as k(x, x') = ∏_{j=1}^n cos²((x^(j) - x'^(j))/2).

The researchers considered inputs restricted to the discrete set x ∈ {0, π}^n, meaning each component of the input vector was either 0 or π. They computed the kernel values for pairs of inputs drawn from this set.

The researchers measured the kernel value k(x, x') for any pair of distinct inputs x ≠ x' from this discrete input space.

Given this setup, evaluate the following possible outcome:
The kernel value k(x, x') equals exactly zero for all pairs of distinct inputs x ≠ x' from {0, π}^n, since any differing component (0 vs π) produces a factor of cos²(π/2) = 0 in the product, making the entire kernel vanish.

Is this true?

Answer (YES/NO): YES